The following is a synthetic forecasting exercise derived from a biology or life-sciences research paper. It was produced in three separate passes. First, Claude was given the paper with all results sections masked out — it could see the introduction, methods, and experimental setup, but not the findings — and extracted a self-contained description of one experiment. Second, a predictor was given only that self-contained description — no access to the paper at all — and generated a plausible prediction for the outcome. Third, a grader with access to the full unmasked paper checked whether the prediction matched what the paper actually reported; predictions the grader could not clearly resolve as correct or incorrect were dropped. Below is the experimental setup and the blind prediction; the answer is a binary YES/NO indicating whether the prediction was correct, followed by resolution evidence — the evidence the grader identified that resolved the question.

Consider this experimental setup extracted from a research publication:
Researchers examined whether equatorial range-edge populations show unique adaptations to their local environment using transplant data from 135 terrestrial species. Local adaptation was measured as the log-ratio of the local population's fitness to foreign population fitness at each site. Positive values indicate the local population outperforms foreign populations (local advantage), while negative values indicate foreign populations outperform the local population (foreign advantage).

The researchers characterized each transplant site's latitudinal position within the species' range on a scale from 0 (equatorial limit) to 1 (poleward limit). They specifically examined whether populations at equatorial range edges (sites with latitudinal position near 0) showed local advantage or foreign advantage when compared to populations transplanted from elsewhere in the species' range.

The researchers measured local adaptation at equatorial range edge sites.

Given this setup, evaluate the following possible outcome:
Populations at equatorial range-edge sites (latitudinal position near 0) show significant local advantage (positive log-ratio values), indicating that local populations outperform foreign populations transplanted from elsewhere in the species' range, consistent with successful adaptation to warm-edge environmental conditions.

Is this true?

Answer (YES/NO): YES